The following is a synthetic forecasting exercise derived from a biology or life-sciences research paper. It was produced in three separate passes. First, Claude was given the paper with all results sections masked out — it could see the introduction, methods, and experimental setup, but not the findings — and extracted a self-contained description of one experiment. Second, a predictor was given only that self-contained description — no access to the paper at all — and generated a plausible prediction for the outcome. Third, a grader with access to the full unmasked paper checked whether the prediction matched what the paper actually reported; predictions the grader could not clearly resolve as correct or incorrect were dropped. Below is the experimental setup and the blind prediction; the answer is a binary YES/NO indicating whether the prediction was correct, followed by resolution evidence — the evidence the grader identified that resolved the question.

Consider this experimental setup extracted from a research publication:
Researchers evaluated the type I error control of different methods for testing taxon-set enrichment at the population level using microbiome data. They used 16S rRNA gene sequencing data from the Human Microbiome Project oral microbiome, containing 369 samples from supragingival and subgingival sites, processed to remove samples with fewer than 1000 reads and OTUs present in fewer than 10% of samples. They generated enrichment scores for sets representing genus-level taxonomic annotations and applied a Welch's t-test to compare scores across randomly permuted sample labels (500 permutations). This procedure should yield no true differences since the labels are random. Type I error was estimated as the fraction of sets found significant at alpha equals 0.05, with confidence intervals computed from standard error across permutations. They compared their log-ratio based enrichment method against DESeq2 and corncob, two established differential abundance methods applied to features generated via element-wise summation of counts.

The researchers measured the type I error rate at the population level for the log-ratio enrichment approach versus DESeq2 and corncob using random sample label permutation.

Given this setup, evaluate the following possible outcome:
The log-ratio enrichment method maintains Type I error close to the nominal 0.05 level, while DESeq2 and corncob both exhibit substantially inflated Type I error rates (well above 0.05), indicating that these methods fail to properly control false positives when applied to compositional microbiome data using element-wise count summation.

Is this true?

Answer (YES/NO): YES